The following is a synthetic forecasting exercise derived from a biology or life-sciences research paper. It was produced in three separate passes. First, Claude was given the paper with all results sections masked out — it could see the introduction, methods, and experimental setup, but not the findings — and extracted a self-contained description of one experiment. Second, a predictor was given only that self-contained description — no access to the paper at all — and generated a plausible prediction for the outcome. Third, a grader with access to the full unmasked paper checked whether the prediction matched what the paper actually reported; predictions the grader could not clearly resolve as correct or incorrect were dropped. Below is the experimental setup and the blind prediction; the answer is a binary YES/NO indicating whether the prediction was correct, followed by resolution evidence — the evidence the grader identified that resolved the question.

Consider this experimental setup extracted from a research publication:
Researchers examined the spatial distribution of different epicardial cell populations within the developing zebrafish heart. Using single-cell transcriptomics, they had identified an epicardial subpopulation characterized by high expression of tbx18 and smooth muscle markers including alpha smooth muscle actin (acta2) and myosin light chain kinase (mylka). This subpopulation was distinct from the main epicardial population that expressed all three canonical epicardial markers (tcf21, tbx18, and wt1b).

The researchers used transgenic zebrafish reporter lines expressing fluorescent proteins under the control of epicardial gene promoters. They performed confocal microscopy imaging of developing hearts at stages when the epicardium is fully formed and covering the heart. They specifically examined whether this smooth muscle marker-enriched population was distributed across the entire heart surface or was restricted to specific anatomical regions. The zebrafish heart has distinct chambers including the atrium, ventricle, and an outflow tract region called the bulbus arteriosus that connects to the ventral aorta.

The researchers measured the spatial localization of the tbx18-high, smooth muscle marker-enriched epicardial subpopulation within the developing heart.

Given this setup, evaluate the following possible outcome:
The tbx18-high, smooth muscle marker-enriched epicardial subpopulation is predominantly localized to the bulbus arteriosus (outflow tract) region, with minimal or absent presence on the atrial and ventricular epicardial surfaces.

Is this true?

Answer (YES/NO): YES